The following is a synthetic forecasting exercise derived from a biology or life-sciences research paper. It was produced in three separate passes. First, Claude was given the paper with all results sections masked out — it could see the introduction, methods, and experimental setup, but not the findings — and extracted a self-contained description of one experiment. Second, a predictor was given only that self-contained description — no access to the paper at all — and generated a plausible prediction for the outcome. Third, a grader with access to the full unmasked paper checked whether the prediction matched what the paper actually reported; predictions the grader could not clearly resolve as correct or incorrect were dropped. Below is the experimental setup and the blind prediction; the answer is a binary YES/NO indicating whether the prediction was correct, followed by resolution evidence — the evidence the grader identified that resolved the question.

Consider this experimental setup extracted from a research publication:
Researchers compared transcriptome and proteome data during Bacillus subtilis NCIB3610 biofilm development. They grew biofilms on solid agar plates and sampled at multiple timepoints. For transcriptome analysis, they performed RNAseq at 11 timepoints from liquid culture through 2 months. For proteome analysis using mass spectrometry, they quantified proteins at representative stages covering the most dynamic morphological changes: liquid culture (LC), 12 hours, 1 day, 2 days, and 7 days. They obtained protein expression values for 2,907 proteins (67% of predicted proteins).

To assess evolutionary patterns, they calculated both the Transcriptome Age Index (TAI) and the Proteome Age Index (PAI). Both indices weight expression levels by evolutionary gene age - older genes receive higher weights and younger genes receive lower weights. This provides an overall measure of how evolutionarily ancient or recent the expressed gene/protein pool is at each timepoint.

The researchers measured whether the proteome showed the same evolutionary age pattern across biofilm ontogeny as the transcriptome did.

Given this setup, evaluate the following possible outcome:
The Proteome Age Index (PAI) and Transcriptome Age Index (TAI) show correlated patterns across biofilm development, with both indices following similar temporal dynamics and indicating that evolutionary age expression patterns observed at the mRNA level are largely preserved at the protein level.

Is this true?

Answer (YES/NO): YES